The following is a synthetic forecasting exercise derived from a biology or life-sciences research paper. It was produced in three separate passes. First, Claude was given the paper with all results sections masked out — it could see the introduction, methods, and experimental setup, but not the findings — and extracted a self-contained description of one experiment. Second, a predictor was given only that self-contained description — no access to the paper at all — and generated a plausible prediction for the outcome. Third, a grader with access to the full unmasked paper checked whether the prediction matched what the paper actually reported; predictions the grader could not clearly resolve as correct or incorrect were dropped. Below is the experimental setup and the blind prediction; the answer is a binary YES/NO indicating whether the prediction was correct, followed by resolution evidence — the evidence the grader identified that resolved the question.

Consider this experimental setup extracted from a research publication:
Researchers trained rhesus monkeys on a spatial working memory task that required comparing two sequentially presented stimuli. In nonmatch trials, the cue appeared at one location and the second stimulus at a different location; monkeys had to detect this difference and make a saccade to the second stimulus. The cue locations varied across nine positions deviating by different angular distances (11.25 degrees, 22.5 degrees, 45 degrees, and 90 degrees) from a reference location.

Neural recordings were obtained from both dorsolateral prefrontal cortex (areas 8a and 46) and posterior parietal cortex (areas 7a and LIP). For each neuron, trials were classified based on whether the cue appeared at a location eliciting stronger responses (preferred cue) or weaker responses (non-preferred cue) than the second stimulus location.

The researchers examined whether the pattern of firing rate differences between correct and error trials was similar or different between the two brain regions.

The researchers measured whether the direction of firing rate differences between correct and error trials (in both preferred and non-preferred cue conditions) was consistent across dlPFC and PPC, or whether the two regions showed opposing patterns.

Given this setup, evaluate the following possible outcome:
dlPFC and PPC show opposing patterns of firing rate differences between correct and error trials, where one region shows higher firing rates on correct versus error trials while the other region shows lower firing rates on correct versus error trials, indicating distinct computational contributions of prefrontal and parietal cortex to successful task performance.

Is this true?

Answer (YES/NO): NO